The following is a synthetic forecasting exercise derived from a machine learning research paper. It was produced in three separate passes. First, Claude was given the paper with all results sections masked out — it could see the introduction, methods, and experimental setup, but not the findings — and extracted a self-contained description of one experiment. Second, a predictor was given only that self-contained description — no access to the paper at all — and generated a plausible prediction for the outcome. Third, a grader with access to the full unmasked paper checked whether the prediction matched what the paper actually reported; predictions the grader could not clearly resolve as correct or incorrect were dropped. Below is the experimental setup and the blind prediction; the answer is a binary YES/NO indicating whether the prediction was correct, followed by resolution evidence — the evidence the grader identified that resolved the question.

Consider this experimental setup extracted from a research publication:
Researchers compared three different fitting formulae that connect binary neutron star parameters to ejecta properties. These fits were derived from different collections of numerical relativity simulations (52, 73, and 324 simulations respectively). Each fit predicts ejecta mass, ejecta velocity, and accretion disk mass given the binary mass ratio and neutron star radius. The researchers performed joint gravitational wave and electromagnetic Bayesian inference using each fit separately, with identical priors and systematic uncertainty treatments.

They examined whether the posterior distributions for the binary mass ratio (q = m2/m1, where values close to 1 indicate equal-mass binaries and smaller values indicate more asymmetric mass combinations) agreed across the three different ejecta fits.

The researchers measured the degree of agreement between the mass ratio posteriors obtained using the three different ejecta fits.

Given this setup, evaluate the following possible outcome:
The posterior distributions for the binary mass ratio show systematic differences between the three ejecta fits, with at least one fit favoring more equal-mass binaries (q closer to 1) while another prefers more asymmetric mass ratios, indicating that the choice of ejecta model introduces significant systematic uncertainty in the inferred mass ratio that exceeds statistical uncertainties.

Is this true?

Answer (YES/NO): YES